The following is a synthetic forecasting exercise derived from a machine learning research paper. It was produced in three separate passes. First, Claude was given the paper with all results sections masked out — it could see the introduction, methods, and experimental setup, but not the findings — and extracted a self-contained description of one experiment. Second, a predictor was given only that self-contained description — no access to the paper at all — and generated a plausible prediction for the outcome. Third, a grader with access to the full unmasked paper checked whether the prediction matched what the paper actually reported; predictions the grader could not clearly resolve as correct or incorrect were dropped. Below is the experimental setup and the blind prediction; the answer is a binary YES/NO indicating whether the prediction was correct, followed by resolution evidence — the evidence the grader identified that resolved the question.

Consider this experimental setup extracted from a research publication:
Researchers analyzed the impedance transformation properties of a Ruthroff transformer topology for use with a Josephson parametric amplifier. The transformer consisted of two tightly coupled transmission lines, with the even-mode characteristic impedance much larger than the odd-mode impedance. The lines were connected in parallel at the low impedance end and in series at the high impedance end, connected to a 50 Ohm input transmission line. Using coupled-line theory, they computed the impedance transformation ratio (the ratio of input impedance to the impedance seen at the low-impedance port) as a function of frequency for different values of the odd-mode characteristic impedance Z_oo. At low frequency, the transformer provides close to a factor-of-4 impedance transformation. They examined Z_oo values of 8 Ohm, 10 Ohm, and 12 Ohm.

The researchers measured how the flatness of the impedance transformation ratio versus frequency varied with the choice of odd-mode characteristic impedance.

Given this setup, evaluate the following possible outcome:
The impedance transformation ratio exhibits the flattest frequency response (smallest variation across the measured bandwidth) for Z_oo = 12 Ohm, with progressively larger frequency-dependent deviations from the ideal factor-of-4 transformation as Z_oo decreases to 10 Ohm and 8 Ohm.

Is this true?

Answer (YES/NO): NO